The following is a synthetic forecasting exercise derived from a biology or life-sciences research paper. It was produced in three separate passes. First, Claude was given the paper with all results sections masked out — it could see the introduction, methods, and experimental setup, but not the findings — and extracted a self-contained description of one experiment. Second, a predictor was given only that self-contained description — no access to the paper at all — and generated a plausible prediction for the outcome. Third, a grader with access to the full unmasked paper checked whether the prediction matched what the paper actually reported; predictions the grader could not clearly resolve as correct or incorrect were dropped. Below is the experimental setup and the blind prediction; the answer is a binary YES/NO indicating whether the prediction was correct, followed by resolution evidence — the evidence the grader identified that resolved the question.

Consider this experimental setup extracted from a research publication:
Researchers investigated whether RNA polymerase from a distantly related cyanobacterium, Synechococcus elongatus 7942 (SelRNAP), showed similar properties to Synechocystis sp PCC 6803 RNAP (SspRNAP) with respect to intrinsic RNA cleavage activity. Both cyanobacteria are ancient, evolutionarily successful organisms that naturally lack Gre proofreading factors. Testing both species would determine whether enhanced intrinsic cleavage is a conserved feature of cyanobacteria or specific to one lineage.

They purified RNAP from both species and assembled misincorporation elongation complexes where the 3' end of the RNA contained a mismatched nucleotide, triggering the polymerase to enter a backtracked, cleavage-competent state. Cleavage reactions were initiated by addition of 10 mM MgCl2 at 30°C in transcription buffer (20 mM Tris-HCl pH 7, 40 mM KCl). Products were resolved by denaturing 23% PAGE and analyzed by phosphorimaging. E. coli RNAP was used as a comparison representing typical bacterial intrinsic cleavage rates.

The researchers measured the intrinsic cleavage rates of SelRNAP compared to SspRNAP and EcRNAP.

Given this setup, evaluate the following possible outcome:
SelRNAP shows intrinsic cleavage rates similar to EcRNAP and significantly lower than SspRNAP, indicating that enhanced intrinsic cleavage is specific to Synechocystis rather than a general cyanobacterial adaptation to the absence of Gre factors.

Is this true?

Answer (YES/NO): NO